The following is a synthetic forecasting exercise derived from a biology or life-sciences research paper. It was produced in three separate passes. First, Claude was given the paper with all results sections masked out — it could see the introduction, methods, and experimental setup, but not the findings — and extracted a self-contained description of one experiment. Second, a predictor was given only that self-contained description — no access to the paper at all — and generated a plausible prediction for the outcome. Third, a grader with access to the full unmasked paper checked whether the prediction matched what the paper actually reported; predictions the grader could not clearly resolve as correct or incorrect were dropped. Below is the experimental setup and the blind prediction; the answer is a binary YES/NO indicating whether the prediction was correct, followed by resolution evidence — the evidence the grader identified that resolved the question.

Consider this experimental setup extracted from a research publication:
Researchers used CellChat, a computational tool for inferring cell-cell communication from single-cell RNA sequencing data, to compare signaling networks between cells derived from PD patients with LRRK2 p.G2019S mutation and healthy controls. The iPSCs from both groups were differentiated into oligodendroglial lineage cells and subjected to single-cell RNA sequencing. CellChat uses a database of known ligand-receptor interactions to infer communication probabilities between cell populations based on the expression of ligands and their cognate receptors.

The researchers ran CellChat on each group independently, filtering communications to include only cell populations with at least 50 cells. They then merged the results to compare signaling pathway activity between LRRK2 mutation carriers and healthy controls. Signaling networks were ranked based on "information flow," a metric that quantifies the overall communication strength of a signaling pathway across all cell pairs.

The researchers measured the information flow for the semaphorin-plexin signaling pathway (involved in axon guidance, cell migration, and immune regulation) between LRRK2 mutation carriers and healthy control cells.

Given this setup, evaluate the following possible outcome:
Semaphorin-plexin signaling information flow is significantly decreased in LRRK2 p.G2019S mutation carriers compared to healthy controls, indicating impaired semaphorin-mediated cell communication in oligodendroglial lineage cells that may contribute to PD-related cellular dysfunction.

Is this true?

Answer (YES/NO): NO